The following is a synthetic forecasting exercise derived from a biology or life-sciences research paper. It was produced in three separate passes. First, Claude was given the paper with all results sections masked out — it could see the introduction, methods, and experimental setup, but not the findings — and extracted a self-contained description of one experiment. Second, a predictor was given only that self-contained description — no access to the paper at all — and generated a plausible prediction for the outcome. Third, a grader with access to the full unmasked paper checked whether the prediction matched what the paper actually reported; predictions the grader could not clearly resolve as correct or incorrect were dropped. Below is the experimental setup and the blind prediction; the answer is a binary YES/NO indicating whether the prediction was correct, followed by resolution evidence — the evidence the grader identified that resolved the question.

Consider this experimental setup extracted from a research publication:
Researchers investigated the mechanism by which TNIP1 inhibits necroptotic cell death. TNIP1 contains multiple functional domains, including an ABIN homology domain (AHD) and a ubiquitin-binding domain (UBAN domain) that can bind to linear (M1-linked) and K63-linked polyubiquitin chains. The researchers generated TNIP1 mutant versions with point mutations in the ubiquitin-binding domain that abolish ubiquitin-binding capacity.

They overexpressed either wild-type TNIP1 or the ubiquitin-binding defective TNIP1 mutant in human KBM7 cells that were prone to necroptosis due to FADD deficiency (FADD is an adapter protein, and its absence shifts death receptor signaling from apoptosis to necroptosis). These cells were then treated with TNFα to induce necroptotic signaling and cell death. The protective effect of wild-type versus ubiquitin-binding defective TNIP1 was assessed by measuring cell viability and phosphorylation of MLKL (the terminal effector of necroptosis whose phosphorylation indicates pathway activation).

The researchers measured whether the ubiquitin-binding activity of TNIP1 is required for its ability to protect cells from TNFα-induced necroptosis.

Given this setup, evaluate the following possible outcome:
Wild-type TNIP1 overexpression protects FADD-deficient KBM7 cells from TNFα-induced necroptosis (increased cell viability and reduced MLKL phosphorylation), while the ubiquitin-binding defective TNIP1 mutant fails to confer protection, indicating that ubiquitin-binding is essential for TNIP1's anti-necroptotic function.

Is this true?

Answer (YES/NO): YES